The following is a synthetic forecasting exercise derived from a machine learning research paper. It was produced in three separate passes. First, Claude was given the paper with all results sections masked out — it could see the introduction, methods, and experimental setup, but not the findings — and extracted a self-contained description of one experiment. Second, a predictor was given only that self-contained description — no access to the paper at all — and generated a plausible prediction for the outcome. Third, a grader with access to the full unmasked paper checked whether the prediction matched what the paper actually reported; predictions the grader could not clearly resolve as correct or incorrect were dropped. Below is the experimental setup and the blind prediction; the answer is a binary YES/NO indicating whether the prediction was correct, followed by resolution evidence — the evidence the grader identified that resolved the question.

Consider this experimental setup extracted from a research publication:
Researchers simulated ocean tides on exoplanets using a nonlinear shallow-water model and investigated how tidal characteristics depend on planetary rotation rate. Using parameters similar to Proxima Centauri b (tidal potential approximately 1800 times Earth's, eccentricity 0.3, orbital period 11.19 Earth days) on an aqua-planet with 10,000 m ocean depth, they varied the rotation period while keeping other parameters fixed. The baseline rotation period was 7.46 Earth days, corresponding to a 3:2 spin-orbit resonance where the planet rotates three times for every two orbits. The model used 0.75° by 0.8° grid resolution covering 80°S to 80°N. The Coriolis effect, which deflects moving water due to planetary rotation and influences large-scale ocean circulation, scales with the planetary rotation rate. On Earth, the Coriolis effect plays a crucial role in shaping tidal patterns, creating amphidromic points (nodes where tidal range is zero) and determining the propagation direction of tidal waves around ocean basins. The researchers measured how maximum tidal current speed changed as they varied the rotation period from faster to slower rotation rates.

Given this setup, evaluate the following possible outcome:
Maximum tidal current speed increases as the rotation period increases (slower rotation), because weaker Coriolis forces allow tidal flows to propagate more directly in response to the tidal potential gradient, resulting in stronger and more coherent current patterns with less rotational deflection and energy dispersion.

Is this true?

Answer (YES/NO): NO